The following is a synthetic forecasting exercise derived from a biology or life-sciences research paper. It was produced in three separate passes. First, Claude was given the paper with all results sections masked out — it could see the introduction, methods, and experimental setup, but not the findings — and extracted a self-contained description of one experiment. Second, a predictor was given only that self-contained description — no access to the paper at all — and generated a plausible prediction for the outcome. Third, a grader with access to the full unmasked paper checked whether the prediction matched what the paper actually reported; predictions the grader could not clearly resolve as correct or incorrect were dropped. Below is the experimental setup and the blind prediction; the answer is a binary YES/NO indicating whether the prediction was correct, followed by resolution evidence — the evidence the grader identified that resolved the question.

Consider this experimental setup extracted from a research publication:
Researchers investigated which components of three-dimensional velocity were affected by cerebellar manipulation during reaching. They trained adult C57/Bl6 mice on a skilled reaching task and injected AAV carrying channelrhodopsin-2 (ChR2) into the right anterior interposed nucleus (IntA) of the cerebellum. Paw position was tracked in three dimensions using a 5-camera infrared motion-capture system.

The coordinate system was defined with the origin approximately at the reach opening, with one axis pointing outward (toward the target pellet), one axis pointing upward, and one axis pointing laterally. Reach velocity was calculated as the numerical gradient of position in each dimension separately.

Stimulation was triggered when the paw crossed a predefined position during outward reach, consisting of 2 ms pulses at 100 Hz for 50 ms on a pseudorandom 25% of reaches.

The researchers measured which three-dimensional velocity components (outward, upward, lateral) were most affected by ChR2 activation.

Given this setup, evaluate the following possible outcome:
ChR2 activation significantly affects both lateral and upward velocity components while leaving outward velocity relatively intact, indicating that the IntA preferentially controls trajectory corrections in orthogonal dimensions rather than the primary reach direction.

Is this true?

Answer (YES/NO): NO